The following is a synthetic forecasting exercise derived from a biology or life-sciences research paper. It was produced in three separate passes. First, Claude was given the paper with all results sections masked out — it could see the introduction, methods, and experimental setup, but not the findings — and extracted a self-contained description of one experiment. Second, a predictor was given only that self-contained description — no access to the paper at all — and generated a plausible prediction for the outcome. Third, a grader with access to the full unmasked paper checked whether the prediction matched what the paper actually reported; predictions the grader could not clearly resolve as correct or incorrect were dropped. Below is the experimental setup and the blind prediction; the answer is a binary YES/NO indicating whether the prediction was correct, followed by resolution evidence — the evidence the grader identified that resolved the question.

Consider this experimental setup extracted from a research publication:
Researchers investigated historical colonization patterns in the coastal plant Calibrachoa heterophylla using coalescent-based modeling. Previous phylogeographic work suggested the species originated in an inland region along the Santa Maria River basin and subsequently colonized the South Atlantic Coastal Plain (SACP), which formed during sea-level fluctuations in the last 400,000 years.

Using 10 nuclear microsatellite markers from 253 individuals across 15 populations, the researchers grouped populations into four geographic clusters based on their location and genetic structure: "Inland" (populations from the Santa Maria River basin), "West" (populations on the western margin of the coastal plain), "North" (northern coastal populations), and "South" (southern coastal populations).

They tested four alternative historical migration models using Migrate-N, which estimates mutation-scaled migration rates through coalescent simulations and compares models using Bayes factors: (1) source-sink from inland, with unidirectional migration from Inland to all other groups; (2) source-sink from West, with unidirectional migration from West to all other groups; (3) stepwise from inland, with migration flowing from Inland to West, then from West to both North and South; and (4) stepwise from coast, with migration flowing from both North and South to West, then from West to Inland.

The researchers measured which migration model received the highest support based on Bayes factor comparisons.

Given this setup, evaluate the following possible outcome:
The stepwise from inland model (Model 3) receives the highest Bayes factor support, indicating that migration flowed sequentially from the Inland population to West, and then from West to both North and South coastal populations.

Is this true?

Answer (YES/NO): NO